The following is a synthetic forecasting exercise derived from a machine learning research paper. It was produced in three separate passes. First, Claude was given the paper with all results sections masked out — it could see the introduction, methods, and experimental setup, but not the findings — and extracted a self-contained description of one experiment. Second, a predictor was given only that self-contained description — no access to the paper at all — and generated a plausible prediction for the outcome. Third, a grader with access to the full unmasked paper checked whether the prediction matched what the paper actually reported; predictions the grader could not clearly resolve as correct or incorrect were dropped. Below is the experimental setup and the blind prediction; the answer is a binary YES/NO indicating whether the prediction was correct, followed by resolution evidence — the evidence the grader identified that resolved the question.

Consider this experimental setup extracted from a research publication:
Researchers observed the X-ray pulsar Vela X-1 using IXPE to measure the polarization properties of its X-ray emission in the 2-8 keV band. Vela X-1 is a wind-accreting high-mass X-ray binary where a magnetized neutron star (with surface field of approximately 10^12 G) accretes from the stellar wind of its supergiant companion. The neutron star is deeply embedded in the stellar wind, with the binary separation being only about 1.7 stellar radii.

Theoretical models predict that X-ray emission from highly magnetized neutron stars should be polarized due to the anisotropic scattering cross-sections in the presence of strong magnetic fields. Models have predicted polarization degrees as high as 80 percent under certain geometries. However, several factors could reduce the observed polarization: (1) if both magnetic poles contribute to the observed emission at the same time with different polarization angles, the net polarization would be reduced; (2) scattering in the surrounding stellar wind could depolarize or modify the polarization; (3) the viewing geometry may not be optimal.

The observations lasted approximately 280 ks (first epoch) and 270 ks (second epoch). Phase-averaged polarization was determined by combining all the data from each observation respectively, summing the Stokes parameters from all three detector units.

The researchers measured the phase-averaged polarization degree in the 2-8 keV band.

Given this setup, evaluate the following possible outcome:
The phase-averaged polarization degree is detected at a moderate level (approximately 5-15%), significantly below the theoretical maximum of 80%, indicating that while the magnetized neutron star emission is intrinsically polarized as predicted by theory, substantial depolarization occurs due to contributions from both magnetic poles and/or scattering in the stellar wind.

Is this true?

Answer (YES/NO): NO